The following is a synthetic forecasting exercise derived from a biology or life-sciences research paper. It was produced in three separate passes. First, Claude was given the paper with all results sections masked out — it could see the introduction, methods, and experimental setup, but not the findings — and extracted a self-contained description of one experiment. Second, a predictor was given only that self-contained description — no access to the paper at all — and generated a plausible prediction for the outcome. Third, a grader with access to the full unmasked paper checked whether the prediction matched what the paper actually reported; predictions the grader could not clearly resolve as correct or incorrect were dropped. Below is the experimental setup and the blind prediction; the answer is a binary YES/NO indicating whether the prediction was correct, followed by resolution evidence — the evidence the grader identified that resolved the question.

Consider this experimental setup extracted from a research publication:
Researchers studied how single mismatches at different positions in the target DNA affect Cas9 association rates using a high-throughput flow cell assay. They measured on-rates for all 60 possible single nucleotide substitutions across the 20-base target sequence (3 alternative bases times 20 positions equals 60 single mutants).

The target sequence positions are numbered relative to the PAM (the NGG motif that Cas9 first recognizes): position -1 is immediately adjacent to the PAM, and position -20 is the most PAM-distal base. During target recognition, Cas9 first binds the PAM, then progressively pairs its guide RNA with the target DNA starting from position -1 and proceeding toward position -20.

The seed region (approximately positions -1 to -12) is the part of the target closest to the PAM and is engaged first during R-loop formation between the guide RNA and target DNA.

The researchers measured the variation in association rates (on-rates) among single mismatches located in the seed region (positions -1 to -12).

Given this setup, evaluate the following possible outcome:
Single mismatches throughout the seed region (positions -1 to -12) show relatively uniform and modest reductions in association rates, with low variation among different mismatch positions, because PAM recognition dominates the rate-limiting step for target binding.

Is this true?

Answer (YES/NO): NO